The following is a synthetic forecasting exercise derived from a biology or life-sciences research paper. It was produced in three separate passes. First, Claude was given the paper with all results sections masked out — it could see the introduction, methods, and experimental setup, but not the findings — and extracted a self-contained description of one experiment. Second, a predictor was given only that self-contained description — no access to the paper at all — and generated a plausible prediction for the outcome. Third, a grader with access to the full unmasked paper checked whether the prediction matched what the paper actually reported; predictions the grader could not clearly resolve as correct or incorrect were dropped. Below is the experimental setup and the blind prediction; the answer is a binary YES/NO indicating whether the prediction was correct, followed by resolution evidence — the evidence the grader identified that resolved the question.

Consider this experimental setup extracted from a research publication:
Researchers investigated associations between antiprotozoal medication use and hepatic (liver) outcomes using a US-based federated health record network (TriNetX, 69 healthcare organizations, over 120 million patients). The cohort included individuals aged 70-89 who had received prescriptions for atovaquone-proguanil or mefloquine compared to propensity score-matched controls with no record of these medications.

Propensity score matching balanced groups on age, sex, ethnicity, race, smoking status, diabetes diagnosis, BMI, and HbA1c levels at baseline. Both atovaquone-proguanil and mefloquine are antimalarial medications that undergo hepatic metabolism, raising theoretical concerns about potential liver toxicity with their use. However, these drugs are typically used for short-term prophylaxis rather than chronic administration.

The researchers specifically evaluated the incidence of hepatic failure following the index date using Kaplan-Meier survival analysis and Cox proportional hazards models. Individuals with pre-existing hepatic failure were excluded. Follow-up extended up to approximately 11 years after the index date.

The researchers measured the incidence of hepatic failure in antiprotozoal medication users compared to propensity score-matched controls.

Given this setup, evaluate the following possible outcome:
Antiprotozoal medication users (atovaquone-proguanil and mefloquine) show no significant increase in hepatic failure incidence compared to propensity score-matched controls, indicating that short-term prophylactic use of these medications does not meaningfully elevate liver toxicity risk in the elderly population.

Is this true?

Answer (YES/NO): YES